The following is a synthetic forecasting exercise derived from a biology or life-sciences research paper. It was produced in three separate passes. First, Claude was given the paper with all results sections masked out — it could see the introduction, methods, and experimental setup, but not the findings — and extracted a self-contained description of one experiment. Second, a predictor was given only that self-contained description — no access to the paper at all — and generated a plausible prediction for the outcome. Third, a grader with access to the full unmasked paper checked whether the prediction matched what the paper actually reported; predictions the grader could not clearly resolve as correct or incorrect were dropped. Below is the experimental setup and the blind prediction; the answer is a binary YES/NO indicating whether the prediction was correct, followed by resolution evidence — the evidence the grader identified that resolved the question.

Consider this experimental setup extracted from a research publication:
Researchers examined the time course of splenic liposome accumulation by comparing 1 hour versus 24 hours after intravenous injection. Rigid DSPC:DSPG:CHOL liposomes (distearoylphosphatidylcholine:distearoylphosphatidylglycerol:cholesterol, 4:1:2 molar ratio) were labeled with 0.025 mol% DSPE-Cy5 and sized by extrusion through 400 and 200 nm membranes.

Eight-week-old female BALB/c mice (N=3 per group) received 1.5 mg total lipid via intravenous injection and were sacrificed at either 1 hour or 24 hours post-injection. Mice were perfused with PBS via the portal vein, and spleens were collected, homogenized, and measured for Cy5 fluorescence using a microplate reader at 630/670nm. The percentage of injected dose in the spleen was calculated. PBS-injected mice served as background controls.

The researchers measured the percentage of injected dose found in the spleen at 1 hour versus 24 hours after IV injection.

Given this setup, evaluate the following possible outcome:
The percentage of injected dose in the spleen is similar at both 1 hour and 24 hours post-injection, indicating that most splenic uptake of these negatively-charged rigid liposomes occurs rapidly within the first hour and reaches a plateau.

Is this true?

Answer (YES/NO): NO